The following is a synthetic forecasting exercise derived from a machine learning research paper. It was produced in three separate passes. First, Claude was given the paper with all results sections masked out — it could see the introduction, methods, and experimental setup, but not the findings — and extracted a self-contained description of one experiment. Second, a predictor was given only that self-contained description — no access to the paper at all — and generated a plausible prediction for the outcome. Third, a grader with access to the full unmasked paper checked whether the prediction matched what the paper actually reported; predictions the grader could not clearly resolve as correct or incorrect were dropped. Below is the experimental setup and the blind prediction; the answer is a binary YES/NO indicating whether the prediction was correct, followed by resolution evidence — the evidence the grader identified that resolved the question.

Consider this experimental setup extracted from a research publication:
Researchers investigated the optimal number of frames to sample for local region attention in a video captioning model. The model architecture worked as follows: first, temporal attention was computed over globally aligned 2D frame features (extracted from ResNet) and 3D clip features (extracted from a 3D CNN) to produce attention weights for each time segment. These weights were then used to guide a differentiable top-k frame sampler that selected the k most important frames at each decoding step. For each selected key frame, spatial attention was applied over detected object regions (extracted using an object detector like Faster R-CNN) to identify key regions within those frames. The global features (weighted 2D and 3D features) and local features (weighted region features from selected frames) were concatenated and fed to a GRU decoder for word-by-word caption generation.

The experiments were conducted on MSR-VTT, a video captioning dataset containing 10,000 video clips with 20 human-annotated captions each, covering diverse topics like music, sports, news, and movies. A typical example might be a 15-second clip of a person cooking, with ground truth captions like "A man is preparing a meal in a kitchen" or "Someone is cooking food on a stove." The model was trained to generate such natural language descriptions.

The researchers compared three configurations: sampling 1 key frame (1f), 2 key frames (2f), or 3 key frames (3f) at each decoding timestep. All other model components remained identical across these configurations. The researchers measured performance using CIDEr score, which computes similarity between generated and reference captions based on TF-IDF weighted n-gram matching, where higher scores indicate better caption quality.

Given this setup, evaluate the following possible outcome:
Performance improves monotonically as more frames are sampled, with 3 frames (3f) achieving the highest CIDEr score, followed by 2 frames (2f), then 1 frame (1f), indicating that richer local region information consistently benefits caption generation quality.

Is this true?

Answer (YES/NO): NO